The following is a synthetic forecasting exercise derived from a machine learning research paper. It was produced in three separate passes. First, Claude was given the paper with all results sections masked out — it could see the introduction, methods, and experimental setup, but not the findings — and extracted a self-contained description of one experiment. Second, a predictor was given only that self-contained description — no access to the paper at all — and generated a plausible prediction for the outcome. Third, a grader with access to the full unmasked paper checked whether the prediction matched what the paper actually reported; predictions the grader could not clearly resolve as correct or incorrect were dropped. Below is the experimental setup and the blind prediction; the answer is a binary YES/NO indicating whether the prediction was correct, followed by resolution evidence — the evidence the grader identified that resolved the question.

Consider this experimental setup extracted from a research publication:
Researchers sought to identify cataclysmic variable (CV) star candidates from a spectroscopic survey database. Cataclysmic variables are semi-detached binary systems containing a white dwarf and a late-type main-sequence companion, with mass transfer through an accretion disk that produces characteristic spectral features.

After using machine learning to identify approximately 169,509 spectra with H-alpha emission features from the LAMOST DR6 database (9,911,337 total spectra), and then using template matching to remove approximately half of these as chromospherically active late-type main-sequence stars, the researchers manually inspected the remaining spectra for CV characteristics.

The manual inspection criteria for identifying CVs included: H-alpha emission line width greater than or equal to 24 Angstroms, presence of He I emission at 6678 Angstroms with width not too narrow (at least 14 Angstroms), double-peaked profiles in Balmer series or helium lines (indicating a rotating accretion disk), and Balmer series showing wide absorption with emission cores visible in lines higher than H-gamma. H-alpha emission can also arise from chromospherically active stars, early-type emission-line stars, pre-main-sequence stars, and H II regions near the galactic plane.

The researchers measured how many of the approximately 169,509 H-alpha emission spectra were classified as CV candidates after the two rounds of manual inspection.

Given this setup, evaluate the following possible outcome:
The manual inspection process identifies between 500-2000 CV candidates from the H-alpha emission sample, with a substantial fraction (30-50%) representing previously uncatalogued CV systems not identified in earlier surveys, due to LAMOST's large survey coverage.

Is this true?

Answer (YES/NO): NO